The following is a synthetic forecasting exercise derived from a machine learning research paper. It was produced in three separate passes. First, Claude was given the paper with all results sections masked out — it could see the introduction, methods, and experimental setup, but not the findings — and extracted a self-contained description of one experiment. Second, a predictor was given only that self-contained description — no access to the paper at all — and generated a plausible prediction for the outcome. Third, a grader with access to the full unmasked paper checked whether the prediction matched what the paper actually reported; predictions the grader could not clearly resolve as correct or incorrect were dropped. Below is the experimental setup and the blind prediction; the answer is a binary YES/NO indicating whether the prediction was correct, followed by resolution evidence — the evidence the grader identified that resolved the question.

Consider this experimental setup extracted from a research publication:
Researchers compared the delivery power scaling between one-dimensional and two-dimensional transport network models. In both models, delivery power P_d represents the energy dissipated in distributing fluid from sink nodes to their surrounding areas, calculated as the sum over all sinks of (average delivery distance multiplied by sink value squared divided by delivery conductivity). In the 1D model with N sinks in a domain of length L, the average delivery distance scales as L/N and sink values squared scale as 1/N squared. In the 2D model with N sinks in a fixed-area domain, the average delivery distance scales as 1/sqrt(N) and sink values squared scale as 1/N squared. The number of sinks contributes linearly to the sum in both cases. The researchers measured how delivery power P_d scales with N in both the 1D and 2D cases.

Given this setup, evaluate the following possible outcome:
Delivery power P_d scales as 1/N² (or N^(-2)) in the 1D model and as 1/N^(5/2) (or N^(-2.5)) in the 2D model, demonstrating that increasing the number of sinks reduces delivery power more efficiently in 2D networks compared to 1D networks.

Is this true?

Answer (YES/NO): NO